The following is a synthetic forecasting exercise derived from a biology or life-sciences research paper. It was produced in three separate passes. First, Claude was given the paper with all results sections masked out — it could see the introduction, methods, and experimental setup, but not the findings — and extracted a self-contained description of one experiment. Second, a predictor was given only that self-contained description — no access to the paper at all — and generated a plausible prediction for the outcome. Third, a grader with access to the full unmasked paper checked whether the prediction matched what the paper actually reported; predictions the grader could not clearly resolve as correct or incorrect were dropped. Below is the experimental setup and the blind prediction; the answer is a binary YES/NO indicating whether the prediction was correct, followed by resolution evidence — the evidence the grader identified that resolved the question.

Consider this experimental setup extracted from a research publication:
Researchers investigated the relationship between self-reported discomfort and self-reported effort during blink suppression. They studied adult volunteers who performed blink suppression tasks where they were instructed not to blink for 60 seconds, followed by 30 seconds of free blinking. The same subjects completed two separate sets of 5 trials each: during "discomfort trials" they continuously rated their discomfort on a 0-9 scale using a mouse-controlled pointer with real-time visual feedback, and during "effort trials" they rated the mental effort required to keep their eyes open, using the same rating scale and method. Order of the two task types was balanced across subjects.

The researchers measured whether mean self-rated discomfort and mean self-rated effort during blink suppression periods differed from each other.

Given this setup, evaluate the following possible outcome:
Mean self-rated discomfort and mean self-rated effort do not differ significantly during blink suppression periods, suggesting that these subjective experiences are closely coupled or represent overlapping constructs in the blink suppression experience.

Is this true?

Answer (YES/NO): YES